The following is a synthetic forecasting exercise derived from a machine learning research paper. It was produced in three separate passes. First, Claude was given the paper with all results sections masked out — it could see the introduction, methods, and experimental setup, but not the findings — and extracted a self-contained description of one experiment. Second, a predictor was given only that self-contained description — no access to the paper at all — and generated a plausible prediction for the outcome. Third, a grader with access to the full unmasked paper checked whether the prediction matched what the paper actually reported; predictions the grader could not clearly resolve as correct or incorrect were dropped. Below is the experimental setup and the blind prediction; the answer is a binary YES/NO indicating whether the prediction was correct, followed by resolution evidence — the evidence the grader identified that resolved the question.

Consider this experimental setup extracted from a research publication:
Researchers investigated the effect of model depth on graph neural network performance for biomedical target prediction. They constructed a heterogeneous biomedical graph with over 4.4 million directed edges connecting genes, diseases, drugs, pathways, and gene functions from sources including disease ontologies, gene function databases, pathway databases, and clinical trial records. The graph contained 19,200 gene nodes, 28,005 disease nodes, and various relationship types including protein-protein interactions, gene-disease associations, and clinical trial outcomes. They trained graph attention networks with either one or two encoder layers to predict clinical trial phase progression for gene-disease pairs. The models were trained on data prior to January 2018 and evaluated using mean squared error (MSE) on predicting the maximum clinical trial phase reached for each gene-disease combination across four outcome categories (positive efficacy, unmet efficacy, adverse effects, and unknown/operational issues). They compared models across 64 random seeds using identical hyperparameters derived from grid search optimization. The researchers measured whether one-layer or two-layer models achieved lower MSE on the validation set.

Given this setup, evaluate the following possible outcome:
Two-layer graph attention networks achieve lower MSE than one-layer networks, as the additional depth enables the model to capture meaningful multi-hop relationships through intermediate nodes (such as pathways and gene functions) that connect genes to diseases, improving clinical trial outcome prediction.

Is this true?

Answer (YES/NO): NO